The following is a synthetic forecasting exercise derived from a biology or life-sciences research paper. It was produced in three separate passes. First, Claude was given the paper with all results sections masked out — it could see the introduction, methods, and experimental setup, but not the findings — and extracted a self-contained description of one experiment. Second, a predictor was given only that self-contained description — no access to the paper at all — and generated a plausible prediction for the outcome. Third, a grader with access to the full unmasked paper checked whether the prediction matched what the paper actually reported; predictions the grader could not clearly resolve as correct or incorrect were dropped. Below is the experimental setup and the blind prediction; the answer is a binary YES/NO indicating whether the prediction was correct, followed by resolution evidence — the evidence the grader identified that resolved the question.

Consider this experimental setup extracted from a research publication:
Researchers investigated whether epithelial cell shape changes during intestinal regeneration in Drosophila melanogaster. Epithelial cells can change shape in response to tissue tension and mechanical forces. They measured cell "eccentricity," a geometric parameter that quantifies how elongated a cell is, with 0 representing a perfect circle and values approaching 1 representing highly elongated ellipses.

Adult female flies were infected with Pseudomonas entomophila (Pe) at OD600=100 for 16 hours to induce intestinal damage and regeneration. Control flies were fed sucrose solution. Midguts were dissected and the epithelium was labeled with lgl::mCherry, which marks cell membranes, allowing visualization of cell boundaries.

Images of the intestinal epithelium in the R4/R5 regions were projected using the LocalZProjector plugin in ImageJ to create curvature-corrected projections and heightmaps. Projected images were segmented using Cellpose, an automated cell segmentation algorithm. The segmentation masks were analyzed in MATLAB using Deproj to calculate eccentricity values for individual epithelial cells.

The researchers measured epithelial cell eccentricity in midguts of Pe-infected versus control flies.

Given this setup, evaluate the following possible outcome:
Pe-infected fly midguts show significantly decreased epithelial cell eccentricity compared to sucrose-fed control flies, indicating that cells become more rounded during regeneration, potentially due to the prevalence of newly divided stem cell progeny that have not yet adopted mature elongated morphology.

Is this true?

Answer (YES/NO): NO